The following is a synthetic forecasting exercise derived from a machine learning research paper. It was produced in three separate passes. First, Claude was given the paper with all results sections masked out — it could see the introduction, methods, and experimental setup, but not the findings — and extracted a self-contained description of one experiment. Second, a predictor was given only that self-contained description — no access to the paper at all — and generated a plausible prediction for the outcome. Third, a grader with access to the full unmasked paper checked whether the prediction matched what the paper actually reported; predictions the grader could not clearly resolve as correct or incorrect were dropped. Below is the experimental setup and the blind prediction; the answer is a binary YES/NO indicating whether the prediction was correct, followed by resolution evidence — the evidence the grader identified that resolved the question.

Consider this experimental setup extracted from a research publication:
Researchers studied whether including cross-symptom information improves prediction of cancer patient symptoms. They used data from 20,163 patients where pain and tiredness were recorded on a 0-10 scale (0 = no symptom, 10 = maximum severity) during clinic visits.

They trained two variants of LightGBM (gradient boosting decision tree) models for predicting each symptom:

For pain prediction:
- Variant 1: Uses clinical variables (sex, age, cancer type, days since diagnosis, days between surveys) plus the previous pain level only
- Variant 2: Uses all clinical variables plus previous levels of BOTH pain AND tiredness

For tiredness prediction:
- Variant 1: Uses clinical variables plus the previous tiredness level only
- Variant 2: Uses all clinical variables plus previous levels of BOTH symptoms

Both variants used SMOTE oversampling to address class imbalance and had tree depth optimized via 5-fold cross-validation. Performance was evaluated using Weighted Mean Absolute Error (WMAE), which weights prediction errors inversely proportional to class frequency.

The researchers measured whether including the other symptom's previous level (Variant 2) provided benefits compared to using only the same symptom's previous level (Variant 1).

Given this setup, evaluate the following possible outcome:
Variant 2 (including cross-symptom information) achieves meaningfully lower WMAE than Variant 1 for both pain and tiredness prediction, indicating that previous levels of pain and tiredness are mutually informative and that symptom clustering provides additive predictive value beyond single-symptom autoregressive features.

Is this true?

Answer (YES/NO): NO